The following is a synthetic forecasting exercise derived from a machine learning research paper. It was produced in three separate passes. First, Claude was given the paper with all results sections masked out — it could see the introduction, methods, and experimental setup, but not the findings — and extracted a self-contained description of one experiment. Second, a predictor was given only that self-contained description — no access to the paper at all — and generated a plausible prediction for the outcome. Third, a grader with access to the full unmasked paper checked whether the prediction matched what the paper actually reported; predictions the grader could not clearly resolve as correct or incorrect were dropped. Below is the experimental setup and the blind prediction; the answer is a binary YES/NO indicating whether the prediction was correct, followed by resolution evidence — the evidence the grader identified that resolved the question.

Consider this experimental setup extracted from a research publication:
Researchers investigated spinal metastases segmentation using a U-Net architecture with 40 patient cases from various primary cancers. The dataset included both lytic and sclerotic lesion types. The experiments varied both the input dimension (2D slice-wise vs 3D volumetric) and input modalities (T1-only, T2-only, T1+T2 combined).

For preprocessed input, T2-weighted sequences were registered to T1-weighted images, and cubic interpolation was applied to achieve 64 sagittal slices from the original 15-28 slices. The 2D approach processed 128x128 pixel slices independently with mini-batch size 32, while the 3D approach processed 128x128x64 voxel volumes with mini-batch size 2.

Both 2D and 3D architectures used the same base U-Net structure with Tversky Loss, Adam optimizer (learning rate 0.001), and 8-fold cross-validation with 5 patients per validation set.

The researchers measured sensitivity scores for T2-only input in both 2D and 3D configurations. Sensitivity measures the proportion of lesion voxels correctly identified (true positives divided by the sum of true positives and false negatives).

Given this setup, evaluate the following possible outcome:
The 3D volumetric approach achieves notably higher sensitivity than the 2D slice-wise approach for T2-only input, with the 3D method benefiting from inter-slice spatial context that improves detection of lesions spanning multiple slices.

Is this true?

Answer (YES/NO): NO